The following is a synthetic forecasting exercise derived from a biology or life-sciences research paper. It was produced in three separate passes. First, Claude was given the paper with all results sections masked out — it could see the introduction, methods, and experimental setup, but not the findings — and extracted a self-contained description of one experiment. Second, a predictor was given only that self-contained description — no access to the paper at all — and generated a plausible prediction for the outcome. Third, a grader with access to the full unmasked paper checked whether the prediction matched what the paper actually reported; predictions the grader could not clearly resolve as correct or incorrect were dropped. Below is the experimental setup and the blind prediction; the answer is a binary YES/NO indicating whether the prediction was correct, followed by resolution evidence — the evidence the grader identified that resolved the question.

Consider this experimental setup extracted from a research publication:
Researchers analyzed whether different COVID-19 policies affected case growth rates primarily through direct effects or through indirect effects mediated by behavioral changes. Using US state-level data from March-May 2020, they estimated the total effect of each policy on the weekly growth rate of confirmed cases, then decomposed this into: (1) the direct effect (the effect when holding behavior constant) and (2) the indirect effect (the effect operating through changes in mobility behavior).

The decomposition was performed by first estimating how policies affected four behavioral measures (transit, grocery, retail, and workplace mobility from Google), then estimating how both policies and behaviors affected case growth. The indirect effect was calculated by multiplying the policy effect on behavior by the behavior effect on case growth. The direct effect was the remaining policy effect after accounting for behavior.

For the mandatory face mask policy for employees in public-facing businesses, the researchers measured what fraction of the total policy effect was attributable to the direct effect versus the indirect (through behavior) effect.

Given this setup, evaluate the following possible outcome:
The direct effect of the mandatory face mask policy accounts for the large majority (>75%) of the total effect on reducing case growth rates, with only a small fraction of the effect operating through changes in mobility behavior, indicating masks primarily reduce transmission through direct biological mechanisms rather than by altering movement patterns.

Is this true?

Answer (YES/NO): YES